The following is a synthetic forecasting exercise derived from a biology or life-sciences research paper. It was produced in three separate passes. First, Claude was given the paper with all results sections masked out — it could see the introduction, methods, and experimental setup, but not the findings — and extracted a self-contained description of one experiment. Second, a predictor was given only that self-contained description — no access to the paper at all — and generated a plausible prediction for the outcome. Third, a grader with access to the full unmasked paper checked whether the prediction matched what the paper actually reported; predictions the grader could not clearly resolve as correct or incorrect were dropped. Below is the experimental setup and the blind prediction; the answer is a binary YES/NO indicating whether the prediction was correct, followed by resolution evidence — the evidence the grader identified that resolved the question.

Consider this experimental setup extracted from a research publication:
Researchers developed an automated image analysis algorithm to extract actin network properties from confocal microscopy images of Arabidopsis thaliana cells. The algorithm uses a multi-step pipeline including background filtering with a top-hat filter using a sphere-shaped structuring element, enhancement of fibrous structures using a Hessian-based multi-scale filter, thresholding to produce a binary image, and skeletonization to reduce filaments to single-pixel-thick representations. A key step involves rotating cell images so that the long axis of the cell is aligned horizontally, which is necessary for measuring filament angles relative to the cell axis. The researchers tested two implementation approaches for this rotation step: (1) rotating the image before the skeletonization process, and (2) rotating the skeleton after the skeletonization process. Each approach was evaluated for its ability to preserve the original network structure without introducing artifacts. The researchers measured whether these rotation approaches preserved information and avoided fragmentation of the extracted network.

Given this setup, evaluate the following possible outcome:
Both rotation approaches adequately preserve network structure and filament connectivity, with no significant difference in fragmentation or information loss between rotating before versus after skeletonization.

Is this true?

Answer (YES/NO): NO